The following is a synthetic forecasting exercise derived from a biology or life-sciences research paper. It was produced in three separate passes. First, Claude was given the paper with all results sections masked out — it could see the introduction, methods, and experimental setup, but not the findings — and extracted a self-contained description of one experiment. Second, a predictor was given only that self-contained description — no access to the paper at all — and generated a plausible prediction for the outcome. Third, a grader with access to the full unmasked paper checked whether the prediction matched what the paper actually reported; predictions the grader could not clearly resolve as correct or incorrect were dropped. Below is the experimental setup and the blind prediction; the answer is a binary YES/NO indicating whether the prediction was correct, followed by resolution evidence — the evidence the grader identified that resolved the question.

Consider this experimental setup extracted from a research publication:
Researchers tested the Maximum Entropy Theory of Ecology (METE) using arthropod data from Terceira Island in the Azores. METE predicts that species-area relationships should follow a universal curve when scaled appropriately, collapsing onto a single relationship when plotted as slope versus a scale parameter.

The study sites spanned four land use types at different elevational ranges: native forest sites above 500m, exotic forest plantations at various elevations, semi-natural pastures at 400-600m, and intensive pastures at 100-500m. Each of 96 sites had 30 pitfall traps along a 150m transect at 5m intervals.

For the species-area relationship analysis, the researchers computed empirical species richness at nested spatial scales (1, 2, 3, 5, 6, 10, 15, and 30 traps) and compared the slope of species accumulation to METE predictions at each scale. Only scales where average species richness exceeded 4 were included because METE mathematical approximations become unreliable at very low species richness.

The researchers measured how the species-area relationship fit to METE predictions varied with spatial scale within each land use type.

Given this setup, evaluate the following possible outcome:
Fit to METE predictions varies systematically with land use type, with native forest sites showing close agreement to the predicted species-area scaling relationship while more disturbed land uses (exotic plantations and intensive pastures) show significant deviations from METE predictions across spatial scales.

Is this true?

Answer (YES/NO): NO